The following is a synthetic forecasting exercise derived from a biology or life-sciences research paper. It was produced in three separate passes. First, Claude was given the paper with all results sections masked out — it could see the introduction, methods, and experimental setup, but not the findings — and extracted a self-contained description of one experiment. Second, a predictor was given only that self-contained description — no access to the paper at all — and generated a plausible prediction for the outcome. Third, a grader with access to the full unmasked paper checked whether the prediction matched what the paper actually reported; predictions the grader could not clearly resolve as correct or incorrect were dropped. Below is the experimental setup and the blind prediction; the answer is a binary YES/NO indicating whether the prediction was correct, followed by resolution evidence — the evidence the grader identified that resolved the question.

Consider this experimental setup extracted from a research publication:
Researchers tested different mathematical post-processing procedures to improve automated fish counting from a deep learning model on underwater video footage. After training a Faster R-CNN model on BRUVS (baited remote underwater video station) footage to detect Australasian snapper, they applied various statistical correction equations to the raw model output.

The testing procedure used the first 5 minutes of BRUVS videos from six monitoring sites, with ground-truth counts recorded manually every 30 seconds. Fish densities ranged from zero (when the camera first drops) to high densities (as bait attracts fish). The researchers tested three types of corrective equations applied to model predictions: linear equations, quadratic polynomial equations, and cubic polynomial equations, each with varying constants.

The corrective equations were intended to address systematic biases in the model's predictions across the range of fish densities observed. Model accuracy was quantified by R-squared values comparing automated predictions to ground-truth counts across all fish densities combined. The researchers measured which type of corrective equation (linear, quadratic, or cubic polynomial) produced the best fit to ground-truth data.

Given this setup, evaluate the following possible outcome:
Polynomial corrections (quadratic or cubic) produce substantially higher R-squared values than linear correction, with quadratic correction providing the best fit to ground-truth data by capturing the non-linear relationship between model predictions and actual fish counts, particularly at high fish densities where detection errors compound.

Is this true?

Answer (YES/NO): NO